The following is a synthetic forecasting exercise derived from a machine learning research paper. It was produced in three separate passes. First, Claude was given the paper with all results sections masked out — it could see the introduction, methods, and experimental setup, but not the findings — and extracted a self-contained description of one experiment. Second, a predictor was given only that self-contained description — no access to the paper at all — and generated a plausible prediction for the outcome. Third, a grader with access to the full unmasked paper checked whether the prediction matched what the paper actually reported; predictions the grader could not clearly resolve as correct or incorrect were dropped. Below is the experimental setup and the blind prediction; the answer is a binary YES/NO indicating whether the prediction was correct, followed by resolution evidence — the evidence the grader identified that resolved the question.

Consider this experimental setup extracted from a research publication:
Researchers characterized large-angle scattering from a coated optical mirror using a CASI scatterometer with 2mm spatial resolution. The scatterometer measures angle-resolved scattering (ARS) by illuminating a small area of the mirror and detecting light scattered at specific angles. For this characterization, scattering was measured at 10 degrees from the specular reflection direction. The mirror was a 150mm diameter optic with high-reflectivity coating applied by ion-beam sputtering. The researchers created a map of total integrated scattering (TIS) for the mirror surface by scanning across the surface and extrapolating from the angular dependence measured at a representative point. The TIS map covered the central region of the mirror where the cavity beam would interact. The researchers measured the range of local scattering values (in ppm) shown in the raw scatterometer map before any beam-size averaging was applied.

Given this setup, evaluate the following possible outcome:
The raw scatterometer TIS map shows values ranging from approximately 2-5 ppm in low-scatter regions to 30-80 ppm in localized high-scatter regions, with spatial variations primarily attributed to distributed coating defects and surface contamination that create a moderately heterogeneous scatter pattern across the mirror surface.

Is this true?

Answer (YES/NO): NO